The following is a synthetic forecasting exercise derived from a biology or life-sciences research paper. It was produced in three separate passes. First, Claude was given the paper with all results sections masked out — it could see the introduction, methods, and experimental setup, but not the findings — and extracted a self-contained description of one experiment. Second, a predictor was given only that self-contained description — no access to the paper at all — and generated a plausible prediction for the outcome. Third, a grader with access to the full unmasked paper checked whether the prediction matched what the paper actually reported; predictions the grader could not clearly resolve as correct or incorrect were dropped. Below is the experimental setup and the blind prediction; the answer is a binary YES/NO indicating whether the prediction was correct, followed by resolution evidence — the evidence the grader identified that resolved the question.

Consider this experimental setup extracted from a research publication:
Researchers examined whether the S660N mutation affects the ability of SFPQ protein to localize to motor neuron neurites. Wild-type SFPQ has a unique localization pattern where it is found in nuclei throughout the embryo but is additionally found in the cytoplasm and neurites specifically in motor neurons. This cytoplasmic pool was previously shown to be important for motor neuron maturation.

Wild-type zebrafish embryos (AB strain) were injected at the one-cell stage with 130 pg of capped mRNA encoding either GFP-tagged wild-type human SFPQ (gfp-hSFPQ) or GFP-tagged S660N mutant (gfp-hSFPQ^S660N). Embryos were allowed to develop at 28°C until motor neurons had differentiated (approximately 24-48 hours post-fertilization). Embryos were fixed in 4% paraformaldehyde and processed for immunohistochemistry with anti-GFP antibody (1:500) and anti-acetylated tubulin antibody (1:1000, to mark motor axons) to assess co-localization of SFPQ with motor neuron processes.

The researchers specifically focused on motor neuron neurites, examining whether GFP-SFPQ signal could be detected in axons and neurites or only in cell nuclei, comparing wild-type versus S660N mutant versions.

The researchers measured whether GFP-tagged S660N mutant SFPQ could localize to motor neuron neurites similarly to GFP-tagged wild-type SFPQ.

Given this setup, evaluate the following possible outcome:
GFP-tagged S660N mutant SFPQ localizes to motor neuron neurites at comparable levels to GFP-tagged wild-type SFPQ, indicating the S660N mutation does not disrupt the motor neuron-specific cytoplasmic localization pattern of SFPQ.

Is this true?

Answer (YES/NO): NO